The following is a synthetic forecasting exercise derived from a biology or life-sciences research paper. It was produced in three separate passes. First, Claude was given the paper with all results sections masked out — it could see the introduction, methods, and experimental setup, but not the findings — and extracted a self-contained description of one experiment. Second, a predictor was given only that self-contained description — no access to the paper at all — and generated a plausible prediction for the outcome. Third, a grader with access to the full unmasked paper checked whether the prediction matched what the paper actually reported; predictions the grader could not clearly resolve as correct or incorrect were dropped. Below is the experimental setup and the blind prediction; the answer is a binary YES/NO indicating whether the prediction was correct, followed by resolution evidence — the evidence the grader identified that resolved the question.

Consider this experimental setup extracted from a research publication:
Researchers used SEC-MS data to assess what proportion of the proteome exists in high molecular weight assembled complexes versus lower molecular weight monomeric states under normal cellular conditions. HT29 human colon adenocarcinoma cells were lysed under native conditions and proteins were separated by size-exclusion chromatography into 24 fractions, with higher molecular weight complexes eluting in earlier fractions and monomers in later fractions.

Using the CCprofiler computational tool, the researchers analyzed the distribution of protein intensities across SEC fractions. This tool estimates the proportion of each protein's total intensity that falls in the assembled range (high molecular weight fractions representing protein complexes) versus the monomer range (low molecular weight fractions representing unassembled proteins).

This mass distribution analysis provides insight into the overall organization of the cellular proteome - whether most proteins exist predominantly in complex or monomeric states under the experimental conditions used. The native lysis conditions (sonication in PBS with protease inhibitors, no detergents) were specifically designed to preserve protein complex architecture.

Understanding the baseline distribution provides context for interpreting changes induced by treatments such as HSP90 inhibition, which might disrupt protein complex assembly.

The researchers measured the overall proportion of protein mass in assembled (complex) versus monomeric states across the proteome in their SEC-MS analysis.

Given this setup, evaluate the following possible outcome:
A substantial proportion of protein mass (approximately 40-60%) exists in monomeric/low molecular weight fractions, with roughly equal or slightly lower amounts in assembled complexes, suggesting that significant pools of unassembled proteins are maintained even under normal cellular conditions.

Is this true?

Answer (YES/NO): NO